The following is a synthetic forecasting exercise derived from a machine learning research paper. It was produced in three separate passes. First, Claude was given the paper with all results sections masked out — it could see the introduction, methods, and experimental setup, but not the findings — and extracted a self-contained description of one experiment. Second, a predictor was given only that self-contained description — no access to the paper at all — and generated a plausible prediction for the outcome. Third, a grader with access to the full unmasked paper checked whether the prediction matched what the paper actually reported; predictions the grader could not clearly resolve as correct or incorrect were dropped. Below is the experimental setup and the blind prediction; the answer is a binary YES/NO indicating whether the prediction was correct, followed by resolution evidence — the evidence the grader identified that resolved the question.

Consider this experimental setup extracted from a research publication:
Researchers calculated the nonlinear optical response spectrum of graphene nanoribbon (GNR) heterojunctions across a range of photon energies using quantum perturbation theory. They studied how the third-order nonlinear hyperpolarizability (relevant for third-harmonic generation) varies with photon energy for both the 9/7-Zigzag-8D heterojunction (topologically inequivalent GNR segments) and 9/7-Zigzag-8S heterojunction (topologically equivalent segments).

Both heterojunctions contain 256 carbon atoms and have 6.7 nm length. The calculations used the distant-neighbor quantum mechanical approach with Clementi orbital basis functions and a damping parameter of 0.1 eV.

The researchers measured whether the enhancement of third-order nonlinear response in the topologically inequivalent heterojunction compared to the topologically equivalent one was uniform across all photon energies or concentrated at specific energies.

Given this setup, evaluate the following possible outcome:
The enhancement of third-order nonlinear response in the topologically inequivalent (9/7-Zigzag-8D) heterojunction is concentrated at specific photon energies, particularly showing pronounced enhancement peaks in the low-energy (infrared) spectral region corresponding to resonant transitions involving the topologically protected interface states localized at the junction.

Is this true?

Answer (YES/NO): YES